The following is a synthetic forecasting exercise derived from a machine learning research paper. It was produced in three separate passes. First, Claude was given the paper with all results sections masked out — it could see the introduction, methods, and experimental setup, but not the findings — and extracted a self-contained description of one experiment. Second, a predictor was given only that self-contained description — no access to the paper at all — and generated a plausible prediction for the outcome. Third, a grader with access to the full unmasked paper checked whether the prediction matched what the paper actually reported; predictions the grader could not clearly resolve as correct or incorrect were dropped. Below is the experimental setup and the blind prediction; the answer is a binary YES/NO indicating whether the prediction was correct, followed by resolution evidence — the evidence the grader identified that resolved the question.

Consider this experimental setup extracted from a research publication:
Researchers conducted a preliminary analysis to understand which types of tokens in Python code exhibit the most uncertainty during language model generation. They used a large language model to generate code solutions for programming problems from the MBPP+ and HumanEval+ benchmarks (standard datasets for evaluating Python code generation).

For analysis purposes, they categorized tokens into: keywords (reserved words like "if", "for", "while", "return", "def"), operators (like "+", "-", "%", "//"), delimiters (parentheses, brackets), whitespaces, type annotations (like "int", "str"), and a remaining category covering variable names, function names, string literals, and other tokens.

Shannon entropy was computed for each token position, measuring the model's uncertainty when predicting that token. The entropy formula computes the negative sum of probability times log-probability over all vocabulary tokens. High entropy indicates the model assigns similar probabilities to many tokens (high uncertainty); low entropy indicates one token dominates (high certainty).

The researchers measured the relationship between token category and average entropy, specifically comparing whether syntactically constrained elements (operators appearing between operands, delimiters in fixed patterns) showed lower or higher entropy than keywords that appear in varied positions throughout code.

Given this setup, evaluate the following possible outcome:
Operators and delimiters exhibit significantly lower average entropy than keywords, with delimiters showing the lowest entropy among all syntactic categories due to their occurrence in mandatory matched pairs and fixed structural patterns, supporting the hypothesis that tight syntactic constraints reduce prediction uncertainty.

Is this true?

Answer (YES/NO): NO